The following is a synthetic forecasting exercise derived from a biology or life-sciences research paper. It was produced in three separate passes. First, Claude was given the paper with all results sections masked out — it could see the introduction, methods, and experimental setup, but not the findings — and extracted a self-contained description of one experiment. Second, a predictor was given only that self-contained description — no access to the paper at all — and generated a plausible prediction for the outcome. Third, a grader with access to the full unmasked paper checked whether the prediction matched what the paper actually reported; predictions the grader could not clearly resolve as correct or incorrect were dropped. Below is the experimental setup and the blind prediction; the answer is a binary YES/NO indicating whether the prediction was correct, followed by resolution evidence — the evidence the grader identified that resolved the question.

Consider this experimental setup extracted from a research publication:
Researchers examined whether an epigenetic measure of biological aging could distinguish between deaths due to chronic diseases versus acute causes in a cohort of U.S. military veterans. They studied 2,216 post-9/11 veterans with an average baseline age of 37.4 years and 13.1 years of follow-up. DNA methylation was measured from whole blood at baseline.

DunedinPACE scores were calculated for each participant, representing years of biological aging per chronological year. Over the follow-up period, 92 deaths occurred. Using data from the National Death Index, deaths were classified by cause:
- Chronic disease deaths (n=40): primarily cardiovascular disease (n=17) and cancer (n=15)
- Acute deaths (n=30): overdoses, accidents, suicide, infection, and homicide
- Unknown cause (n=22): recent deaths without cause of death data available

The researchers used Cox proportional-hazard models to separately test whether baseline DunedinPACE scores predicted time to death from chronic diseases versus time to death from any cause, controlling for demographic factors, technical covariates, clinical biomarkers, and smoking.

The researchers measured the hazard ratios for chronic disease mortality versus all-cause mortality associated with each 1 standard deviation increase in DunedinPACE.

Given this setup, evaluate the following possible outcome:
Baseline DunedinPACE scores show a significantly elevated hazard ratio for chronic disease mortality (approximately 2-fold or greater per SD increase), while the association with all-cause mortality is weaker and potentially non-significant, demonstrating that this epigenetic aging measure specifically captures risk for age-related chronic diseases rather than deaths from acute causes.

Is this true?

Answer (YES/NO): NO